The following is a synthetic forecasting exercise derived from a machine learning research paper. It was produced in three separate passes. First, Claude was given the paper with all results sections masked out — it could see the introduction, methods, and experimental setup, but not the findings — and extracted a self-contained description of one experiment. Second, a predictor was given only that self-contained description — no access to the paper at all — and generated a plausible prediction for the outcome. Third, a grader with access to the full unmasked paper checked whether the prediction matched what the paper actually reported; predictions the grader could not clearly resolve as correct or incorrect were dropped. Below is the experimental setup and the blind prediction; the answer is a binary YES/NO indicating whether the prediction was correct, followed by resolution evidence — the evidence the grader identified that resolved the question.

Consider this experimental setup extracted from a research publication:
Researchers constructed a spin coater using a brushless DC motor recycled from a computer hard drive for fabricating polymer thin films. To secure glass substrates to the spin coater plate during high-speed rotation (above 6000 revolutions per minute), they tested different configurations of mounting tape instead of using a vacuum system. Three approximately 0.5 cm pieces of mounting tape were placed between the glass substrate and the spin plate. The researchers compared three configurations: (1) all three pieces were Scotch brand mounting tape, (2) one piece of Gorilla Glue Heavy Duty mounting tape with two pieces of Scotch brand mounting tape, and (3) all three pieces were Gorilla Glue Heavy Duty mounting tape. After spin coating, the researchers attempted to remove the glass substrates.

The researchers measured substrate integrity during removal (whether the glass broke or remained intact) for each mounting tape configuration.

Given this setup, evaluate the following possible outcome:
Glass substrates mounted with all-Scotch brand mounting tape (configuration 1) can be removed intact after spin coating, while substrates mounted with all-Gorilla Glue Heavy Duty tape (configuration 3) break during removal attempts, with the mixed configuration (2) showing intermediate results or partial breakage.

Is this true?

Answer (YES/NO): NO